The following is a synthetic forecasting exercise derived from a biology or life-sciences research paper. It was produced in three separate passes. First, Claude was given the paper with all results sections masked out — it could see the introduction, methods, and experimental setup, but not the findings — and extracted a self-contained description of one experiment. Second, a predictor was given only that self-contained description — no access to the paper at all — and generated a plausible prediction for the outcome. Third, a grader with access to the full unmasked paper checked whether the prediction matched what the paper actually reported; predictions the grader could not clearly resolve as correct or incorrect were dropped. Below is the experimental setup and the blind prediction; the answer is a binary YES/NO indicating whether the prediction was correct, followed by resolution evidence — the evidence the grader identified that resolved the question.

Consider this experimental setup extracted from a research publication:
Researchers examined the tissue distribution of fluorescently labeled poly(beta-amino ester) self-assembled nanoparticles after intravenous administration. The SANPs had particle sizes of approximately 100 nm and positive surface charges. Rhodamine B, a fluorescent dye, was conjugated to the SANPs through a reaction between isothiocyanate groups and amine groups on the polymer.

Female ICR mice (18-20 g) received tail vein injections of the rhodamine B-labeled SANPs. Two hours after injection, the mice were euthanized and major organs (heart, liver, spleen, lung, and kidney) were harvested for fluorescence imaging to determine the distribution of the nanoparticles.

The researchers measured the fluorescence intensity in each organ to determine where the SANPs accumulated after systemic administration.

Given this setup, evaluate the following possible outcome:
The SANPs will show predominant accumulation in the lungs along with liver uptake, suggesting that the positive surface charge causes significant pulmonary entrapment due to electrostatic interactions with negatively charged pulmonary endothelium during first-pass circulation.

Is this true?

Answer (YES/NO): NO